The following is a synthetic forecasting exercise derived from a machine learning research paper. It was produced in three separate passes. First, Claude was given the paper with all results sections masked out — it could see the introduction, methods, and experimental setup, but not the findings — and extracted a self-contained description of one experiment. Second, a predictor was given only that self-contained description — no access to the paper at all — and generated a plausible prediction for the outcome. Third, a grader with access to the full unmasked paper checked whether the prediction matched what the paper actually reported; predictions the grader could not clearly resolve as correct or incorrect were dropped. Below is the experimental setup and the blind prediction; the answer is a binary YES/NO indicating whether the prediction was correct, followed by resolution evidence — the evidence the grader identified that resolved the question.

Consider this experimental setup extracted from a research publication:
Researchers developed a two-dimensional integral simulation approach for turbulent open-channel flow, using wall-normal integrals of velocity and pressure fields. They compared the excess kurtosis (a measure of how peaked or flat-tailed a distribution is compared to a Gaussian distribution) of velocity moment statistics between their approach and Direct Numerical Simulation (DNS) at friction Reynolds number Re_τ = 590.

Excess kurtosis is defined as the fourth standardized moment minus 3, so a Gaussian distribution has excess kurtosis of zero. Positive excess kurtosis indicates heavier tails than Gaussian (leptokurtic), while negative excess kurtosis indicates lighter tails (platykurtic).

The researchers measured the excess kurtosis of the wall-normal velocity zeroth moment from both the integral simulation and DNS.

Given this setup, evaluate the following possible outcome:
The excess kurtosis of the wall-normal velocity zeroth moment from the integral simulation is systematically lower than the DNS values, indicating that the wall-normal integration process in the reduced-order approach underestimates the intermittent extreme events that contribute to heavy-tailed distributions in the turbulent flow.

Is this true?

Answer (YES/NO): NO